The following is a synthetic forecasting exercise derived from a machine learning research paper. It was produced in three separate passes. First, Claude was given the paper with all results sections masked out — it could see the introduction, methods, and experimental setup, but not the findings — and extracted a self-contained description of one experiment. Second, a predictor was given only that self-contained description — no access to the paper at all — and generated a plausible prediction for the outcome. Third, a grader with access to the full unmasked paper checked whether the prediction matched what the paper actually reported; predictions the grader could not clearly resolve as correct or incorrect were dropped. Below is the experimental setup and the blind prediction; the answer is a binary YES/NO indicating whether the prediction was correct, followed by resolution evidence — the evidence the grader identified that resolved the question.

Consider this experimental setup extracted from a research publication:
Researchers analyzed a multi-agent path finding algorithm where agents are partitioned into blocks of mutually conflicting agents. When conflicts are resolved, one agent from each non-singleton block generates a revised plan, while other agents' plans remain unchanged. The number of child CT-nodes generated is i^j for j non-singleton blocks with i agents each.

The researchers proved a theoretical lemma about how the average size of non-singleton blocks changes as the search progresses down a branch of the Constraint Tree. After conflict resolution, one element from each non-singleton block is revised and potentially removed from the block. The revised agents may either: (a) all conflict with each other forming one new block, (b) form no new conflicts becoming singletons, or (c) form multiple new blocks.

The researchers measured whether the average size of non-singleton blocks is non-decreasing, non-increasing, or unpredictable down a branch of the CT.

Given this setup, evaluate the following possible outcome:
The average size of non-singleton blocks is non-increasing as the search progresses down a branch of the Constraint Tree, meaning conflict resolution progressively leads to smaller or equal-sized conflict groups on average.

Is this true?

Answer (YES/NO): YES